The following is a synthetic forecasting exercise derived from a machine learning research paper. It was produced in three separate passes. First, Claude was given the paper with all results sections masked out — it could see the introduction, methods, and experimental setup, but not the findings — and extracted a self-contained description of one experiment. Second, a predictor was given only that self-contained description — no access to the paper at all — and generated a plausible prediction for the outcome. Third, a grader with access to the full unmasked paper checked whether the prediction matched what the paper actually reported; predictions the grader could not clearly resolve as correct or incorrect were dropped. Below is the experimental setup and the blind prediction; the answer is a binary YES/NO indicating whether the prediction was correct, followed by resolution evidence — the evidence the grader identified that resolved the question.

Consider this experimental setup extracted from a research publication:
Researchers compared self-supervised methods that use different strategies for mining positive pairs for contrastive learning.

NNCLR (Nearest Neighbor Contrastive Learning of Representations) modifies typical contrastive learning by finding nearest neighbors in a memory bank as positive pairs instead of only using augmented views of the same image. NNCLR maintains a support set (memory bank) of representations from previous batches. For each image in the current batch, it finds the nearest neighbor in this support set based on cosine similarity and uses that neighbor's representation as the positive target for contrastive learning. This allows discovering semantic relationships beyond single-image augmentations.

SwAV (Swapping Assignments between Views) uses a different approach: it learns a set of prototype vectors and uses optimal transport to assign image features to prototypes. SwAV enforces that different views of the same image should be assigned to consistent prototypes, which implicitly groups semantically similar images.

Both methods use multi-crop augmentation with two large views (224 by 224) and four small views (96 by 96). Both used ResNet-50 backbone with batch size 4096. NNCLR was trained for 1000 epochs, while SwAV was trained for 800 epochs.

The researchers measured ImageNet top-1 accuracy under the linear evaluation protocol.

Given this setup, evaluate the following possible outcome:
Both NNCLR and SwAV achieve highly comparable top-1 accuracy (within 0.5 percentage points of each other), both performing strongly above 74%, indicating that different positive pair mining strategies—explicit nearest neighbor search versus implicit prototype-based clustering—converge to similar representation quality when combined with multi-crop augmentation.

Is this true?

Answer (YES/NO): YES